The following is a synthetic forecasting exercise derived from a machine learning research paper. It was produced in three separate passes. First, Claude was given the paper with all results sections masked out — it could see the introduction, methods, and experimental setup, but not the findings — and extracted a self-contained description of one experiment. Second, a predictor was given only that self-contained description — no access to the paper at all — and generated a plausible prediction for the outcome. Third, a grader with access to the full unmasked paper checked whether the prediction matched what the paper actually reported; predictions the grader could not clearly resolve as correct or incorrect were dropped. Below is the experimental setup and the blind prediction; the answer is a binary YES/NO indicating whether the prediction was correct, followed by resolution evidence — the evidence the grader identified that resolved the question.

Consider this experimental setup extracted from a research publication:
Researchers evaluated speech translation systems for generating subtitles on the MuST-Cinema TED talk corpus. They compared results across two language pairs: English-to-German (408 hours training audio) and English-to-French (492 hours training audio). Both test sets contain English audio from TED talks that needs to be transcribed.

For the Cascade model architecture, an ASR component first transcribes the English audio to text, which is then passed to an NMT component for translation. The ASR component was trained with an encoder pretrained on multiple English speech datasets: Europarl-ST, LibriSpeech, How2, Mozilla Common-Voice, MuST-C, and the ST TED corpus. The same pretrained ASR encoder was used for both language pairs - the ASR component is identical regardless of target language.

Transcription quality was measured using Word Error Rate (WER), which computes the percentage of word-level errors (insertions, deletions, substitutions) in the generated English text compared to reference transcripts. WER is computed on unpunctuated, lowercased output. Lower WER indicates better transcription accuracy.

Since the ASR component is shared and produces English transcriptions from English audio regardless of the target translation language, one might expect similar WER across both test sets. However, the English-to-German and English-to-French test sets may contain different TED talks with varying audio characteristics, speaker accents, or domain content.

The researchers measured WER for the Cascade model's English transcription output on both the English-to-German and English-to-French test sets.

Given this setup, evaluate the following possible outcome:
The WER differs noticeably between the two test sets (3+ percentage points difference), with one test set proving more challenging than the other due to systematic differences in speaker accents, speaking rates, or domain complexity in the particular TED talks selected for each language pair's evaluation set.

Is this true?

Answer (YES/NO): NO